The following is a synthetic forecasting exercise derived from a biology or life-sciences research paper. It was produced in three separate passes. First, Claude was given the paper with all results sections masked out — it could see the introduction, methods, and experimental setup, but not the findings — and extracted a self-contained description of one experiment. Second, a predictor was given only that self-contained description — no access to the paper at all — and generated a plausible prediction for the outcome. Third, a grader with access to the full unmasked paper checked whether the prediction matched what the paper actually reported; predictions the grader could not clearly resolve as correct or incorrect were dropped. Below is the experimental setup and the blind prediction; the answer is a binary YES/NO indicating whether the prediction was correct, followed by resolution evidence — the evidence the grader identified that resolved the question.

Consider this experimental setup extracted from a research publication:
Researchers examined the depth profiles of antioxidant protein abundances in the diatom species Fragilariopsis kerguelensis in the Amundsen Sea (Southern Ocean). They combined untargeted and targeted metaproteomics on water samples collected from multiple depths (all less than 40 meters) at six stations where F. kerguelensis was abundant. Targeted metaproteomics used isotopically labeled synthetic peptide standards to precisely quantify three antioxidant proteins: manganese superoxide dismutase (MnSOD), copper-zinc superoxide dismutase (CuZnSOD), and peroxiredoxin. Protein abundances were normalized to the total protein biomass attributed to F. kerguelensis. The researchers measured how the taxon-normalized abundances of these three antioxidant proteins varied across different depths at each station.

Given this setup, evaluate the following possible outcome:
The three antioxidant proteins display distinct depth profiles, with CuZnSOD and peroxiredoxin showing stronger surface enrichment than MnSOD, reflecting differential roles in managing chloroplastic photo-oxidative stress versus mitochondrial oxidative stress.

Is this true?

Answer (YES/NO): NO